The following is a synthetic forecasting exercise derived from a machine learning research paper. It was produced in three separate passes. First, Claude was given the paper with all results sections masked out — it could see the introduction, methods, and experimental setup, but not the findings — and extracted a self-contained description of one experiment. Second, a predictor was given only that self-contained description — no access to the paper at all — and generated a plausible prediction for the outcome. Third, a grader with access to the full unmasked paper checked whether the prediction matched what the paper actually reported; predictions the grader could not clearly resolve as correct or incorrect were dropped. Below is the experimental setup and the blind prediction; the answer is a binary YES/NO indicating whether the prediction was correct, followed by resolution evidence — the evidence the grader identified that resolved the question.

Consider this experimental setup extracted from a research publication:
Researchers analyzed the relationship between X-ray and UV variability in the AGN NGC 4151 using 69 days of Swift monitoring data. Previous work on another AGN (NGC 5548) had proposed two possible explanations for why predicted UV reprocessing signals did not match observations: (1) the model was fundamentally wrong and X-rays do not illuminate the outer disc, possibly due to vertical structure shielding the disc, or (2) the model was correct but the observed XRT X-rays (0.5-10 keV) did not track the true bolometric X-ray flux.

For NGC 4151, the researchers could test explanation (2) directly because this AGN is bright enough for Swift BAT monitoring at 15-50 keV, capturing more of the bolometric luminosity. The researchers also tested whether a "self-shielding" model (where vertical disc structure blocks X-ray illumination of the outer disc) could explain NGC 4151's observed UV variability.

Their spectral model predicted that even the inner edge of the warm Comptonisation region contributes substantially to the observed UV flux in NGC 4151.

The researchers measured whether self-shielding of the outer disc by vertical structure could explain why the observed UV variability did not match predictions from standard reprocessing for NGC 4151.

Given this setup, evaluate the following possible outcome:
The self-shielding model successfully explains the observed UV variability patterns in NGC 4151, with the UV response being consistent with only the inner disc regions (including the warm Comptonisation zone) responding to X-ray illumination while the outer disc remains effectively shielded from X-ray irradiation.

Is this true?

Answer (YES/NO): NO